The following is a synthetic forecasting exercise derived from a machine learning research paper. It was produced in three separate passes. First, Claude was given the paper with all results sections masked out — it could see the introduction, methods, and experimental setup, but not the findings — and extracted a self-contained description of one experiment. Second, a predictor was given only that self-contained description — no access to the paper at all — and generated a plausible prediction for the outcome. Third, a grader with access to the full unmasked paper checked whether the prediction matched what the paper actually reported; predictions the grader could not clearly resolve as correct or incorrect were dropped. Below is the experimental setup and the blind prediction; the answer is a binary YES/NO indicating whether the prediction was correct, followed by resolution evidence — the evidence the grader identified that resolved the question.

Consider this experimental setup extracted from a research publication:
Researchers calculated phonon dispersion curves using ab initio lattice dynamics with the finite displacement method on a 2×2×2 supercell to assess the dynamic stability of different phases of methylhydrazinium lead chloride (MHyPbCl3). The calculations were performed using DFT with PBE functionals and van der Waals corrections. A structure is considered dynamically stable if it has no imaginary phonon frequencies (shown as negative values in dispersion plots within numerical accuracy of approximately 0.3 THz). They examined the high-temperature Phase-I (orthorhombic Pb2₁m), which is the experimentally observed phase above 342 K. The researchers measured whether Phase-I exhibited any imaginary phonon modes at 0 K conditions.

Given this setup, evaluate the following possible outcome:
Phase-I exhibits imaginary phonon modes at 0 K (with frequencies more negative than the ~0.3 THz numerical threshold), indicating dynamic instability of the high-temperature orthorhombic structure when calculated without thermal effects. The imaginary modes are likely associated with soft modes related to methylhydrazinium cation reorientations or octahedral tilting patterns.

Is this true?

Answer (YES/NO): YES